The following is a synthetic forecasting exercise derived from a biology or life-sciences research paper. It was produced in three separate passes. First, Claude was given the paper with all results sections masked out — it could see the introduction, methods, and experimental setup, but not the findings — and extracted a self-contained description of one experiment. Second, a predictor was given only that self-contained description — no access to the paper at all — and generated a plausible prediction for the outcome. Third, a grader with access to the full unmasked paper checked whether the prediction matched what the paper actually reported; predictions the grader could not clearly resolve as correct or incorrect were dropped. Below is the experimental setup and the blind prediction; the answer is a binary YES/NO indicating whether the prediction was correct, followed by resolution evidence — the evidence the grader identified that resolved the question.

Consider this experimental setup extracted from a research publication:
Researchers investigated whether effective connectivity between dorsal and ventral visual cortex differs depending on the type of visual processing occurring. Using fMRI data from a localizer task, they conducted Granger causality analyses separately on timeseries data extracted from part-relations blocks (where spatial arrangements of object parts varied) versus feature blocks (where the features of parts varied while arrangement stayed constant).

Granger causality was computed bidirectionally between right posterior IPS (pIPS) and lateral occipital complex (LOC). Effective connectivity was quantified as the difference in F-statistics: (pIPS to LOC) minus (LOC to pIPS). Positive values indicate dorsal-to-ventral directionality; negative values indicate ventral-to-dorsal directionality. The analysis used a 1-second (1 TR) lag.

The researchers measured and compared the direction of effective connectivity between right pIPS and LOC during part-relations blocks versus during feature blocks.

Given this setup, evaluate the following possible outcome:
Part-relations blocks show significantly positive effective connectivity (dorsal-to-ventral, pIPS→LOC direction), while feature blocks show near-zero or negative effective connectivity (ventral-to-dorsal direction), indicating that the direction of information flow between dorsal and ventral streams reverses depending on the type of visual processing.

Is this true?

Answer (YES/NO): NO